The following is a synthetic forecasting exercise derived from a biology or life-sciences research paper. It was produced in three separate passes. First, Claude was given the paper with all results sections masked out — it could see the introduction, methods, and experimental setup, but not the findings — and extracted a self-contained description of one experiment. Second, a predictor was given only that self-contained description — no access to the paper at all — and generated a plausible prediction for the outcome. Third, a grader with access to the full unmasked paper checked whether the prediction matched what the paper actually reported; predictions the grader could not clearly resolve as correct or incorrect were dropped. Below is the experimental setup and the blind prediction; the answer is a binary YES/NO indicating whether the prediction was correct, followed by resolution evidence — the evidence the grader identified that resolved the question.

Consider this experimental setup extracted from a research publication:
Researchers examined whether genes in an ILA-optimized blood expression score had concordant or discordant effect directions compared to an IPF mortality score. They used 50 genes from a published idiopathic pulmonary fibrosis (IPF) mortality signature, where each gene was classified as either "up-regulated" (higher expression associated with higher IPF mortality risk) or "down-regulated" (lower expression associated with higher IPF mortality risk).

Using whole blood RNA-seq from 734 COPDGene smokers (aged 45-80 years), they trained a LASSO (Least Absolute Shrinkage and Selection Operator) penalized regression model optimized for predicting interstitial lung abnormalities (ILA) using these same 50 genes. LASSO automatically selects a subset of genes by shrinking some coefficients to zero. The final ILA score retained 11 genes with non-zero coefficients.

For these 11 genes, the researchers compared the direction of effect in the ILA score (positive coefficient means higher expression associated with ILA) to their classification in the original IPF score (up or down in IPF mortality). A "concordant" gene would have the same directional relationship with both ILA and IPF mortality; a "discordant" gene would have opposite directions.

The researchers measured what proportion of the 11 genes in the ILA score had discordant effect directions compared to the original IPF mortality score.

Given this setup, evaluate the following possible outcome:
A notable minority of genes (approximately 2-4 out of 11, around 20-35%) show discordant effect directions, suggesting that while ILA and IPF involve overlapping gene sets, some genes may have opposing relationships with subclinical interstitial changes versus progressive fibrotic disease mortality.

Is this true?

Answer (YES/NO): NO